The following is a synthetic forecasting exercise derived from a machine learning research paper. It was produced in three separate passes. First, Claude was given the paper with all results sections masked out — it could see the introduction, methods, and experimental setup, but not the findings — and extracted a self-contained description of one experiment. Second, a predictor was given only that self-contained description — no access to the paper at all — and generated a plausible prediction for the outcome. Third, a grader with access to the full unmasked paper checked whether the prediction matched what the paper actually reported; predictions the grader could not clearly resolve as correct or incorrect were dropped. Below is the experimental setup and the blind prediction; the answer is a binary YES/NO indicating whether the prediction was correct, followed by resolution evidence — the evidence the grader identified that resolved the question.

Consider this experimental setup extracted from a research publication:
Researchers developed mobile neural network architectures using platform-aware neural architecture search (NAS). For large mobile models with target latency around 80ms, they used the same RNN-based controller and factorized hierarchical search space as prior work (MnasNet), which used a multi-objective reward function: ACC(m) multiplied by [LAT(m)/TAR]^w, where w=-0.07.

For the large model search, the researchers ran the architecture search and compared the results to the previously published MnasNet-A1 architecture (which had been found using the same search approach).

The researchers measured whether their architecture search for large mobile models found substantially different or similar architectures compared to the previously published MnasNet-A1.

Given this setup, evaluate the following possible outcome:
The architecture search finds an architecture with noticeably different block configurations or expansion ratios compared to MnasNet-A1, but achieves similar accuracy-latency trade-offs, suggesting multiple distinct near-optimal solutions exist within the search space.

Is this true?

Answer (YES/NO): NO